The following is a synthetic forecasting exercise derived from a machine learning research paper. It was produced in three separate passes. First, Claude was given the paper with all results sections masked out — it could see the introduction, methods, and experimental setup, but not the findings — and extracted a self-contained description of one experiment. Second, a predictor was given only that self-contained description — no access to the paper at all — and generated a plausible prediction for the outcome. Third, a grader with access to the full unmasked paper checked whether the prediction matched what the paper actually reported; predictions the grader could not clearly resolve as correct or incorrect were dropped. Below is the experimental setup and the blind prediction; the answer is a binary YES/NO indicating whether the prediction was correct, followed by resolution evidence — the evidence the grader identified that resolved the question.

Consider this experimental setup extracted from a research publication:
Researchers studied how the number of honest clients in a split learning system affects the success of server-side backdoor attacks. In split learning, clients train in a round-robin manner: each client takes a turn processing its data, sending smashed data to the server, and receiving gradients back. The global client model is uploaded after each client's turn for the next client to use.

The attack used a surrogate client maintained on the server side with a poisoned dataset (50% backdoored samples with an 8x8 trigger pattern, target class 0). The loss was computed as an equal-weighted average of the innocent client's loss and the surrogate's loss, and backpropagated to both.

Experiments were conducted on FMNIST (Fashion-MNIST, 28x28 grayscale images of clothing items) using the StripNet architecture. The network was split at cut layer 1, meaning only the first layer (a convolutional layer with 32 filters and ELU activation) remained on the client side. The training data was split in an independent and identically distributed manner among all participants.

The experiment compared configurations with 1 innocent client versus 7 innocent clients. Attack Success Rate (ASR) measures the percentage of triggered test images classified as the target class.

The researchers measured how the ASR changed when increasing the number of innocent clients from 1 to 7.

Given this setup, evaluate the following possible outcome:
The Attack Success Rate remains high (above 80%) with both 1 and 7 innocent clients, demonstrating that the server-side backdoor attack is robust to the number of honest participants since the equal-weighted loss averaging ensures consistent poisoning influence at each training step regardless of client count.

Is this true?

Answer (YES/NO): NO